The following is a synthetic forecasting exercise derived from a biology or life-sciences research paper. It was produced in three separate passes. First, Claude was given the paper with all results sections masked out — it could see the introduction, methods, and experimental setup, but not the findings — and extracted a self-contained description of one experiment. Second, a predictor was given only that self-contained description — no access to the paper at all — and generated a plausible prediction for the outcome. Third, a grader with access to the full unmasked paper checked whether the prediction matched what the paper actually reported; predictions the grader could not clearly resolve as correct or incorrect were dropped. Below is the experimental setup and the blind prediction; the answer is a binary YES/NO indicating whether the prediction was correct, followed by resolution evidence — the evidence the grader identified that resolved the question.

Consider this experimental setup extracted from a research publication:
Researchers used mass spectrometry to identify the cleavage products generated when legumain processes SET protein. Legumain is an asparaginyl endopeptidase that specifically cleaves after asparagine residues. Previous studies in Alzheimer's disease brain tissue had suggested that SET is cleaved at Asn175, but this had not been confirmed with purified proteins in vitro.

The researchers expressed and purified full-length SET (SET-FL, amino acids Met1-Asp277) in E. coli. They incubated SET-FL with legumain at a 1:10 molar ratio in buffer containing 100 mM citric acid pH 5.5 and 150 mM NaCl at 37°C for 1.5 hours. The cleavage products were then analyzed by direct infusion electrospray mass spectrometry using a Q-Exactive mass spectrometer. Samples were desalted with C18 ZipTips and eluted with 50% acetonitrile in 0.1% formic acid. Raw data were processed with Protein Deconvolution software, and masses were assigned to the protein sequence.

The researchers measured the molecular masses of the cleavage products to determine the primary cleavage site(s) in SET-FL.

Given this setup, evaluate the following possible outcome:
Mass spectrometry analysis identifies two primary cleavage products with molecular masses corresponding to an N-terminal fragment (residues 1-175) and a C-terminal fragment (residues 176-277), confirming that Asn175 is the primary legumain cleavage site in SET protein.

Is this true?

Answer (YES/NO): NO